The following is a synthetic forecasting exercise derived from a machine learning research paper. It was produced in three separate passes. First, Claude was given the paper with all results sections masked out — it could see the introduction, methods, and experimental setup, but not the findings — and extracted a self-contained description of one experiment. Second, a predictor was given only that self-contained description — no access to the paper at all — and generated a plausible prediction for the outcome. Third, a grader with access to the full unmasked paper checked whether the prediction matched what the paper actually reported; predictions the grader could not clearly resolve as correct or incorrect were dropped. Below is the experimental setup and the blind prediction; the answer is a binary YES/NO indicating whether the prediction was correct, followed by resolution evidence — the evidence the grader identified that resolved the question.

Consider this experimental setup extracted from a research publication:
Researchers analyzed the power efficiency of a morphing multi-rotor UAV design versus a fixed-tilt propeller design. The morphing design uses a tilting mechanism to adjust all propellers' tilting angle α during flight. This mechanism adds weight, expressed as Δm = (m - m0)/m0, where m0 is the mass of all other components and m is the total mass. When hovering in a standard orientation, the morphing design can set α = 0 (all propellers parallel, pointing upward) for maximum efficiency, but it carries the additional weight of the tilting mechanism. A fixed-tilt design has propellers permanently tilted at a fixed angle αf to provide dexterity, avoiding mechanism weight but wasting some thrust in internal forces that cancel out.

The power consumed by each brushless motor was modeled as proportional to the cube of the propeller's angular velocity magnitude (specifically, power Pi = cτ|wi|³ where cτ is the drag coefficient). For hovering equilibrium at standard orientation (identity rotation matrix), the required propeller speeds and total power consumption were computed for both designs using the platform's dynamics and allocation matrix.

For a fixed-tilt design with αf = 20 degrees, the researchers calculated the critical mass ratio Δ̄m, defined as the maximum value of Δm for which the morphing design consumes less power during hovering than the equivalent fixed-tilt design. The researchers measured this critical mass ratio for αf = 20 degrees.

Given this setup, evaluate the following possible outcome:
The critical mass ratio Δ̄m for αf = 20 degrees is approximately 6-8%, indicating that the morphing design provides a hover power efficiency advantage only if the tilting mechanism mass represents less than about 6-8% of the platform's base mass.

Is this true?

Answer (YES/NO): YES